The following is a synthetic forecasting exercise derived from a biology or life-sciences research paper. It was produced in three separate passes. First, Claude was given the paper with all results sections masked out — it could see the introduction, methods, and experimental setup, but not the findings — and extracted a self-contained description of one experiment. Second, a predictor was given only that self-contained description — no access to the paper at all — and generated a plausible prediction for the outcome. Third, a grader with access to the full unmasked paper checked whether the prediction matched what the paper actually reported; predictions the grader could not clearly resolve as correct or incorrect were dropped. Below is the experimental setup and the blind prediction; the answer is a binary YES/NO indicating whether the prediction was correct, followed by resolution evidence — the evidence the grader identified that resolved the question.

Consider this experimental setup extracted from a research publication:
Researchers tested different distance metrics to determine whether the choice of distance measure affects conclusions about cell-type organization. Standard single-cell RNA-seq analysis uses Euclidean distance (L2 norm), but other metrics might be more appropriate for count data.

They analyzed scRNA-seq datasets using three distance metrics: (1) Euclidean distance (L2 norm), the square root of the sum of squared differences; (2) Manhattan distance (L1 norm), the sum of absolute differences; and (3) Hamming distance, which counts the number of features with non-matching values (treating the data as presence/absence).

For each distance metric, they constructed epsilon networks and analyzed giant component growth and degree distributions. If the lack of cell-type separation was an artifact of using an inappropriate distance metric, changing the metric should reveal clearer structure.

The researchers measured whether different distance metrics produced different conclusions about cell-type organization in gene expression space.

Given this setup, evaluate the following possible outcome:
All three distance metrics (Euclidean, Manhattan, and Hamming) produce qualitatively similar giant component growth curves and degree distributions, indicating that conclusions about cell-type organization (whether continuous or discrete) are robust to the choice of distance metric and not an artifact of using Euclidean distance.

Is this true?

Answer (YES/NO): YES